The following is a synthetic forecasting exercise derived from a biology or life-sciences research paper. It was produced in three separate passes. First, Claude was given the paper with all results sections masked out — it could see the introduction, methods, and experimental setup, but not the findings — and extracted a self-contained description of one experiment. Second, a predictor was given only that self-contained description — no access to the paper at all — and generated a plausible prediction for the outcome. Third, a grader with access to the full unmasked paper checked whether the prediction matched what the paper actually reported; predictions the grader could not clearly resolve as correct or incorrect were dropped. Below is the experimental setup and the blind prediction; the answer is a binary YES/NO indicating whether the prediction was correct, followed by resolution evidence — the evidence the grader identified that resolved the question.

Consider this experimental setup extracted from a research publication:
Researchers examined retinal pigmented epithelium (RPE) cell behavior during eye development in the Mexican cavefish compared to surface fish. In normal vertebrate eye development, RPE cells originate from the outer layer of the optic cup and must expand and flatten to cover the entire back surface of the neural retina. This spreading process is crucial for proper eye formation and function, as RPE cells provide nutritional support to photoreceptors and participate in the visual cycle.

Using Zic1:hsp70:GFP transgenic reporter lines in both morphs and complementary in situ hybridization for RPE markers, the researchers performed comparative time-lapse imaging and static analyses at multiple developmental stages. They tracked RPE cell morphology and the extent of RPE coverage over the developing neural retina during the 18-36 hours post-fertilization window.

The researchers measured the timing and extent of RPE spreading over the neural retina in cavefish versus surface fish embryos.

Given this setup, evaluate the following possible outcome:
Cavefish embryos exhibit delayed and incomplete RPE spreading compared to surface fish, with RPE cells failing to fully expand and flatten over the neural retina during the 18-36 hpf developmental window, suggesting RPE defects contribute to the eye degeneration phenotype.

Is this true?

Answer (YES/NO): NO